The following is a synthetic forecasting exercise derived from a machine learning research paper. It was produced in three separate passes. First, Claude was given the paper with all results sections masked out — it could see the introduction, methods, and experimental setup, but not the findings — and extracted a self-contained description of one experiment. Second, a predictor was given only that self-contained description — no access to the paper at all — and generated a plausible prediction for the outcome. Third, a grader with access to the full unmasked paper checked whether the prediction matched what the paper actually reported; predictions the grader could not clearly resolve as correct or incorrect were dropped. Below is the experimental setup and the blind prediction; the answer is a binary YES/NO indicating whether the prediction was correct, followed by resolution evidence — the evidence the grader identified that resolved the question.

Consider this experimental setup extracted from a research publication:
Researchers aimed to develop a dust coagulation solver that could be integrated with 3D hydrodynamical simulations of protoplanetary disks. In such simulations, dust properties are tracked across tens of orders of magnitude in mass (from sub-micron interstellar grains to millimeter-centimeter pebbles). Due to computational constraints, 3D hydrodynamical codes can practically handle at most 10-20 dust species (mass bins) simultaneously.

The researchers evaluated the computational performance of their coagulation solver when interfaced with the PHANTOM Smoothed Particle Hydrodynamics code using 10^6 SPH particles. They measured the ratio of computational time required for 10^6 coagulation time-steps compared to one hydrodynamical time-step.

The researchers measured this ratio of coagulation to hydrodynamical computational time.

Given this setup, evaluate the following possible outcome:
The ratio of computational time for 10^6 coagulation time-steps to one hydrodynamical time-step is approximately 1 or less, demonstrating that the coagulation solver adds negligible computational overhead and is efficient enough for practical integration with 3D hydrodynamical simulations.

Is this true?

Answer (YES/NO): NO